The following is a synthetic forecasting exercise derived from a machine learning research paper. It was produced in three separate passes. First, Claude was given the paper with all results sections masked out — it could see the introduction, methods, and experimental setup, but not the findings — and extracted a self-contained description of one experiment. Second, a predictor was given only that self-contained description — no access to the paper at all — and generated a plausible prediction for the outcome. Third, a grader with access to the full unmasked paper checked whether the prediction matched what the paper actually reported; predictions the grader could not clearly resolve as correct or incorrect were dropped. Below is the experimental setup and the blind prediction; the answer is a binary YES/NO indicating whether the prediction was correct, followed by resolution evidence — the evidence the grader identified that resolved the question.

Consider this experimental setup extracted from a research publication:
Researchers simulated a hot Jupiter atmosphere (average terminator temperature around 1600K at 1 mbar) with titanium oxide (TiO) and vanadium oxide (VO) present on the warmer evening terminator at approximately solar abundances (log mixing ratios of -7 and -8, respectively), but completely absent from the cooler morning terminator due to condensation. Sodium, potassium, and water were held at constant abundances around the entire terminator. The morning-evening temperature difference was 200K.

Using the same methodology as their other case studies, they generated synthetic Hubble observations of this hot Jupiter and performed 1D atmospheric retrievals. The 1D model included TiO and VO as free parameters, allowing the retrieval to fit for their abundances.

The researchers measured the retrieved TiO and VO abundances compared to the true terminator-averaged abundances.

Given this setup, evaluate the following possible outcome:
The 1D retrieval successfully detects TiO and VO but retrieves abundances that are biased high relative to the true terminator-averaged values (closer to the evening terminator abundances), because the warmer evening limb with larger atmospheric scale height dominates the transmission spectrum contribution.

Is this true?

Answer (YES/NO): NO